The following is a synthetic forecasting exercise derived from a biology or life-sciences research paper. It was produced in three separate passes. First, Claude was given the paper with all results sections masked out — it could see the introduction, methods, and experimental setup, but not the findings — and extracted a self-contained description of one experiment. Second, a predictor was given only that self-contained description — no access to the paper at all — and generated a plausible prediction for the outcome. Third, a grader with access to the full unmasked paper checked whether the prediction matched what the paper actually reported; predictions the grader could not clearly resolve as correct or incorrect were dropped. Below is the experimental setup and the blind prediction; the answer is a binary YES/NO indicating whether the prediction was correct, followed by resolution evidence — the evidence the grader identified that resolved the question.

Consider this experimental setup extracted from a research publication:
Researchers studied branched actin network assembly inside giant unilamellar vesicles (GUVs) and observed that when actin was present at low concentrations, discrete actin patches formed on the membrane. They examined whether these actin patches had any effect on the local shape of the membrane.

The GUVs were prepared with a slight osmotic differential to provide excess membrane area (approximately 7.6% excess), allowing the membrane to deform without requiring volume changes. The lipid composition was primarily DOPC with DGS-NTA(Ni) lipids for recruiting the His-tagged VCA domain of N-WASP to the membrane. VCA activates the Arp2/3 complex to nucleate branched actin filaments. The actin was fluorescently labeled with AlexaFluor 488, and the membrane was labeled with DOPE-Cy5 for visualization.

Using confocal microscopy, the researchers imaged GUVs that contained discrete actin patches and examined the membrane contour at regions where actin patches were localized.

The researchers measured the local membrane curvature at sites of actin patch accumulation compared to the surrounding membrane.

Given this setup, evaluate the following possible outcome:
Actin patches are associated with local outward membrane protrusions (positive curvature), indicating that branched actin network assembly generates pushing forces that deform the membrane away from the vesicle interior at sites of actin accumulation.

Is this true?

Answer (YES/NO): NO